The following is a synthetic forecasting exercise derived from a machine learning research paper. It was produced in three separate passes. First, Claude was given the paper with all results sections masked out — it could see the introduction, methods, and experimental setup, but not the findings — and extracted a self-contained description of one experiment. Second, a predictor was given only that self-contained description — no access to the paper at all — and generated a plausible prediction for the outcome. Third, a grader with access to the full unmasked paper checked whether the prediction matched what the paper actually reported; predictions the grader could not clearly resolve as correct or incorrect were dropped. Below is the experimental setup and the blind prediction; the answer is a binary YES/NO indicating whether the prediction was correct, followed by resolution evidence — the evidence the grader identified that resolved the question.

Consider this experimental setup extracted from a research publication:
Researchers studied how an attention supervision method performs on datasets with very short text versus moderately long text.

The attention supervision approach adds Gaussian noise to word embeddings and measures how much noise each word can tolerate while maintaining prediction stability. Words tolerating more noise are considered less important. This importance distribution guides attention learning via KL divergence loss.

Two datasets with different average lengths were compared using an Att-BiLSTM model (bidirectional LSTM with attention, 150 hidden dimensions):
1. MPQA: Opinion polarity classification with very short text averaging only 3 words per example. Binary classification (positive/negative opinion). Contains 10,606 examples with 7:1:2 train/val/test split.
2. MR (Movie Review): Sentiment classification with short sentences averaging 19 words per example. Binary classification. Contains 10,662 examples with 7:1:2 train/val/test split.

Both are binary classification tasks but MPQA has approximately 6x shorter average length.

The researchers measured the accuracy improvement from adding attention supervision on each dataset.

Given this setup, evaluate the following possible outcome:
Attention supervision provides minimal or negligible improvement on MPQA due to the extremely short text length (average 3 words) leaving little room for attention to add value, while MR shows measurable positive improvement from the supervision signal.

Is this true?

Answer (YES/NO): NO